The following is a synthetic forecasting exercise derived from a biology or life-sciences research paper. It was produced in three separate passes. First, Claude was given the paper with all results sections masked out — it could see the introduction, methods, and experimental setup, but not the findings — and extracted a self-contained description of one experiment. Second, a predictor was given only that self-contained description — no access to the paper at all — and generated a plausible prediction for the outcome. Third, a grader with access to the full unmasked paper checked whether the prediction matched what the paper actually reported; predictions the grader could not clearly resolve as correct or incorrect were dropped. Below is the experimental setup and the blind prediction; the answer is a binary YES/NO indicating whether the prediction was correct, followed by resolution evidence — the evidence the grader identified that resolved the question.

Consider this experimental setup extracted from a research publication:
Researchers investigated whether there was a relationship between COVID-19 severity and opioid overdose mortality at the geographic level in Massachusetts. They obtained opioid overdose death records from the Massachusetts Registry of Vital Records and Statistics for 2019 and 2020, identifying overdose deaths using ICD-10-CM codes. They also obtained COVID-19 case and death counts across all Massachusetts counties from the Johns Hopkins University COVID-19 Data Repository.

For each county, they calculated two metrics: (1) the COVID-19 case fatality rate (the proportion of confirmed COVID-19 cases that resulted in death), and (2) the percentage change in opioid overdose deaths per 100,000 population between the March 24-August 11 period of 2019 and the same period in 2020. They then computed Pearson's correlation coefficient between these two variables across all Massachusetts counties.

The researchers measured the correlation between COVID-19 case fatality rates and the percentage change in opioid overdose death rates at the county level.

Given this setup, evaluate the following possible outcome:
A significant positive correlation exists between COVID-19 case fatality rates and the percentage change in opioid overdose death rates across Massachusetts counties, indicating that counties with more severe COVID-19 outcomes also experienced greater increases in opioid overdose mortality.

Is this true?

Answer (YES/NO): NO